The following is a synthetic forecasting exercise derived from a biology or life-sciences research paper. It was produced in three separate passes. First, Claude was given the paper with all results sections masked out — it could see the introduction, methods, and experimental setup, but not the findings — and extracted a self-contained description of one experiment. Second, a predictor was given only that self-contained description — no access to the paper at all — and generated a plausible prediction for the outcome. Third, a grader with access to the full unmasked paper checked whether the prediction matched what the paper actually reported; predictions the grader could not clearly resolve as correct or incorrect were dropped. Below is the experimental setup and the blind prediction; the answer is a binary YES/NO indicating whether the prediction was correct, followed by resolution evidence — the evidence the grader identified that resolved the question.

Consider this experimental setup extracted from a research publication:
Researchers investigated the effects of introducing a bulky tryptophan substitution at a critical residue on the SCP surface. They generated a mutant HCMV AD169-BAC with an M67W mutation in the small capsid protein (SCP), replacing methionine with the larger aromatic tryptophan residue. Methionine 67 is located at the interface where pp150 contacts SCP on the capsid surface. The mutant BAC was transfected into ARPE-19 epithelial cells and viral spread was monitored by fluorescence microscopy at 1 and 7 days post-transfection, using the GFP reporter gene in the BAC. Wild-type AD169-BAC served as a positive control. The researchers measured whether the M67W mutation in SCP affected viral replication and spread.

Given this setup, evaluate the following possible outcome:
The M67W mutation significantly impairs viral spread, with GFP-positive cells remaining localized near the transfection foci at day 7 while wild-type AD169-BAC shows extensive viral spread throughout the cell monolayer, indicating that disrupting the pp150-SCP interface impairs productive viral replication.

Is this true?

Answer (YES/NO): YES